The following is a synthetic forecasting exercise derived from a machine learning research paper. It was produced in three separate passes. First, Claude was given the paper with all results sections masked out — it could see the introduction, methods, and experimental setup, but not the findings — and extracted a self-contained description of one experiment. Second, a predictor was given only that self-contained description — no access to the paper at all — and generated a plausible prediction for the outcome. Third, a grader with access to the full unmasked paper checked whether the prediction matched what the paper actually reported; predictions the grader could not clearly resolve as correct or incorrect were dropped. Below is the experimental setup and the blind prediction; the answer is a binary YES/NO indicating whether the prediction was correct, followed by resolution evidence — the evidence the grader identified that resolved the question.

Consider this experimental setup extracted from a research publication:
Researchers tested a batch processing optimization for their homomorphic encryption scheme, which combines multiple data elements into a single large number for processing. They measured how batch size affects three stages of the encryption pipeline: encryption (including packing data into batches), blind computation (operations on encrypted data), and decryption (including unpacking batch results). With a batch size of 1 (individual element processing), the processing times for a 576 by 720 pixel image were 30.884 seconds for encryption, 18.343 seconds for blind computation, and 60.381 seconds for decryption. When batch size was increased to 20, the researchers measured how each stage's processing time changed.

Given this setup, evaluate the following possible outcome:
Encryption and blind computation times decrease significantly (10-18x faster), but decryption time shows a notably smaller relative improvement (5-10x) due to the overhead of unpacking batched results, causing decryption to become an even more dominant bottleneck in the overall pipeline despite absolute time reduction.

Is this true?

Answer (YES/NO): NO